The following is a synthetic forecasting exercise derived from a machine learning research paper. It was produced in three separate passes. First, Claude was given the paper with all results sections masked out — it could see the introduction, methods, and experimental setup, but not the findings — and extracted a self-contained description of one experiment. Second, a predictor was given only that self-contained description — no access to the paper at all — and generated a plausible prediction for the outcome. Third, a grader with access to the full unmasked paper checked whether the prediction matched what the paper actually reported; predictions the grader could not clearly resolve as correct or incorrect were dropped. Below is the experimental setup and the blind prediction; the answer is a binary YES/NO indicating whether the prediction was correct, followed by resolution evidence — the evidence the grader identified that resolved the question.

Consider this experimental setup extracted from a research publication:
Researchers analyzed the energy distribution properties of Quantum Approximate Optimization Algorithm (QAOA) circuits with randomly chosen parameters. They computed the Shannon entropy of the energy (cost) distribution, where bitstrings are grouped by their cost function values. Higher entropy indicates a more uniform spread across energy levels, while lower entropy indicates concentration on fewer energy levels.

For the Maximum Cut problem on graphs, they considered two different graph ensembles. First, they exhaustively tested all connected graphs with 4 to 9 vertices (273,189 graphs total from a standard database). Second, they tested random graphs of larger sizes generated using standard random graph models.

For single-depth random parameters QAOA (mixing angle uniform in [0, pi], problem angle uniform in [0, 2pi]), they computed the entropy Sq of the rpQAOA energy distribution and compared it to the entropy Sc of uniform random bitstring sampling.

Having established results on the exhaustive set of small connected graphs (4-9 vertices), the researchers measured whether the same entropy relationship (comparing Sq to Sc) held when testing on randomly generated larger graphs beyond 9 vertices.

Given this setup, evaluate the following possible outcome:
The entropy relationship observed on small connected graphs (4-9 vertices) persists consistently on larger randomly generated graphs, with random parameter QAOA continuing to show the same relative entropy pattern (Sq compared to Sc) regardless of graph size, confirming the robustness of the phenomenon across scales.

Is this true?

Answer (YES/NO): YES